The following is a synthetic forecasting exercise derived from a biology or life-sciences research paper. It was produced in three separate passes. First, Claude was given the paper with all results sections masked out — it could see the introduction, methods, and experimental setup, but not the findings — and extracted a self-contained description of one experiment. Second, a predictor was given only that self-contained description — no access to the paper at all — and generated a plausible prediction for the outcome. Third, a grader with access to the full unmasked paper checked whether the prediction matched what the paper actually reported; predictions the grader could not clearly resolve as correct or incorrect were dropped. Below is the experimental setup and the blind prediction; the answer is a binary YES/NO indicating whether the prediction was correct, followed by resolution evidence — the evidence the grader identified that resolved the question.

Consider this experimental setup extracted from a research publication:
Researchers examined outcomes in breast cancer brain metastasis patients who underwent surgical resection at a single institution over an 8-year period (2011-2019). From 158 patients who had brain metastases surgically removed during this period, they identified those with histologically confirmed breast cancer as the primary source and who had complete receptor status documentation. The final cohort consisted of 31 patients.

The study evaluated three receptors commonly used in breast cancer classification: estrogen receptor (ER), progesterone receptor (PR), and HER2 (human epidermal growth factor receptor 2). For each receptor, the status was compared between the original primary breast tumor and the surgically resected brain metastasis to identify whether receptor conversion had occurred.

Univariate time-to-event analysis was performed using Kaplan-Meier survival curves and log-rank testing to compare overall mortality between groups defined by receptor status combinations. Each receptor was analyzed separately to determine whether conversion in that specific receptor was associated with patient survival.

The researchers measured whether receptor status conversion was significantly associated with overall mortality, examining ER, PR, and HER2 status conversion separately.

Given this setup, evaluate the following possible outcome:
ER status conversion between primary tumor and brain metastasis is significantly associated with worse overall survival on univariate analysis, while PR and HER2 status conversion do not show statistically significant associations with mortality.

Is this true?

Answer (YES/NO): NO